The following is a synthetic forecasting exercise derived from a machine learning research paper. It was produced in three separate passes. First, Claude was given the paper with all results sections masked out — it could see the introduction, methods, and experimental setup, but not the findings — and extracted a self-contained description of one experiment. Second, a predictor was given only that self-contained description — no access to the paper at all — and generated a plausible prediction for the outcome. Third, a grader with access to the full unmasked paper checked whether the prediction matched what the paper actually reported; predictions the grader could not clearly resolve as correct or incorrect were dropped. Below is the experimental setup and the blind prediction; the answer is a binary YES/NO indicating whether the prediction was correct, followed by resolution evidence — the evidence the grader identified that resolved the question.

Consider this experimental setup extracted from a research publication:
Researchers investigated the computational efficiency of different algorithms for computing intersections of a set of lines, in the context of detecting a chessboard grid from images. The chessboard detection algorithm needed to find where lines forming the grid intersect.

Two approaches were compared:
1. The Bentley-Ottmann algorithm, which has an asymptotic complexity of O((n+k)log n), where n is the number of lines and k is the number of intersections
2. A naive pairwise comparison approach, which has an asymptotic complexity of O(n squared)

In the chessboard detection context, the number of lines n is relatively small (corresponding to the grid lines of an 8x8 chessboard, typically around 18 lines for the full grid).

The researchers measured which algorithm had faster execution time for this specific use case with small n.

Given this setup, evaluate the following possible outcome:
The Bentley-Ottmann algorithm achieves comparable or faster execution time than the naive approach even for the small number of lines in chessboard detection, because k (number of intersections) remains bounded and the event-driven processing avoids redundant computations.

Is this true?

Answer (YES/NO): NO